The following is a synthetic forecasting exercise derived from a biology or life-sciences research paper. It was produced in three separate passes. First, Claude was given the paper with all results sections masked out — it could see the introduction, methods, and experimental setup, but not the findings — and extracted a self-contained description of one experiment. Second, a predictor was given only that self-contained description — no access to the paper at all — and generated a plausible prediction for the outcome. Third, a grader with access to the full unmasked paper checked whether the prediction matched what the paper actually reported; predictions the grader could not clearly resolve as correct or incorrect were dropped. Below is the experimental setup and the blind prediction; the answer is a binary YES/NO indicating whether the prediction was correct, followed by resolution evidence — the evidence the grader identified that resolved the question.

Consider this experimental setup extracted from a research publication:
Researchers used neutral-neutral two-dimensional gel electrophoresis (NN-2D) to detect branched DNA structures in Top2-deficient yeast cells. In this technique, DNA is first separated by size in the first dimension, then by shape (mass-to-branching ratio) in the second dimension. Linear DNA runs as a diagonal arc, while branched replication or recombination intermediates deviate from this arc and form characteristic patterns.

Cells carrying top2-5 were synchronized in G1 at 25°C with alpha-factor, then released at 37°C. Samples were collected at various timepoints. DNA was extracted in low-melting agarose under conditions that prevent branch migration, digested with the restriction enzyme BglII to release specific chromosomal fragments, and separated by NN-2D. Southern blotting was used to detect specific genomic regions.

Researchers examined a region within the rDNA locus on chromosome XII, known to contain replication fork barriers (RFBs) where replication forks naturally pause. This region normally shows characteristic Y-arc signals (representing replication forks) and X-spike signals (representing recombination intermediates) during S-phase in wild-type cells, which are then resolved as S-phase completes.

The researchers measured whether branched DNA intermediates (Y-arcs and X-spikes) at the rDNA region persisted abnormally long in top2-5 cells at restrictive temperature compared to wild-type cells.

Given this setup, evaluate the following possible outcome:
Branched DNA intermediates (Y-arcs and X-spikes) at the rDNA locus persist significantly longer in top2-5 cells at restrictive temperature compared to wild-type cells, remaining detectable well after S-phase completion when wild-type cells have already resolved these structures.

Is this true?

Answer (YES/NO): YES